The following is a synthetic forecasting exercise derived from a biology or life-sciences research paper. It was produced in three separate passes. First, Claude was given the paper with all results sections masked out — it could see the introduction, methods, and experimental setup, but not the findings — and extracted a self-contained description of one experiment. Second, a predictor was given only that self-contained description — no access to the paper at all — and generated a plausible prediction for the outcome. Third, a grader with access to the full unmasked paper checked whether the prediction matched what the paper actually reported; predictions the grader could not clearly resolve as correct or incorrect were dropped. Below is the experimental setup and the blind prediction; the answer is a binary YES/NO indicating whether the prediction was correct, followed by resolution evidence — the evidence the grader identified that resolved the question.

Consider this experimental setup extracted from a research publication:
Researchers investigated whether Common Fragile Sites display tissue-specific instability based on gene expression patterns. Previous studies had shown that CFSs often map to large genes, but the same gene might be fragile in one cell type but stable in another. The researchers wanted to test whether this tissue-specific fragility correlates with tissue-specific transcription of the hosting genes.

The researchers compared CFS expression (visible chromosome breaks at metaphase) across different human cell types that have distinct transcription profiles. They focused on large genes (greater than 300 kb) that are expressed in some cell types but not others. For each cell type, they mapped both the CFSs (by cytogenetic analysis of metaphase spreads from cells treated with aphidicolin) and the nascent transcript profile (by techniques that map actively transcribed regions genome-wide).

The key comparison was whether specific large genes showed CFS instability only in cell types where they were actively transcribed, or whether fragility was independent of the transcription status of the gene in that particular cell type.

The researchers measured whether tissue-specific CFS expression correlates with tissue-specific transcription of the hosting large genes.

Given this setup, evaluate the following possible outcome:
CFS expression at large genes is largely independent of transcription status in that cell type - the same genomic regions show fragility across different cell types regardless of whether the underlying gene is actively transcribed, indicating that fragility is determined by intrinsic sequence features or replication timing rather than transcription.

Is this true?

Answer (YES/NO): NO